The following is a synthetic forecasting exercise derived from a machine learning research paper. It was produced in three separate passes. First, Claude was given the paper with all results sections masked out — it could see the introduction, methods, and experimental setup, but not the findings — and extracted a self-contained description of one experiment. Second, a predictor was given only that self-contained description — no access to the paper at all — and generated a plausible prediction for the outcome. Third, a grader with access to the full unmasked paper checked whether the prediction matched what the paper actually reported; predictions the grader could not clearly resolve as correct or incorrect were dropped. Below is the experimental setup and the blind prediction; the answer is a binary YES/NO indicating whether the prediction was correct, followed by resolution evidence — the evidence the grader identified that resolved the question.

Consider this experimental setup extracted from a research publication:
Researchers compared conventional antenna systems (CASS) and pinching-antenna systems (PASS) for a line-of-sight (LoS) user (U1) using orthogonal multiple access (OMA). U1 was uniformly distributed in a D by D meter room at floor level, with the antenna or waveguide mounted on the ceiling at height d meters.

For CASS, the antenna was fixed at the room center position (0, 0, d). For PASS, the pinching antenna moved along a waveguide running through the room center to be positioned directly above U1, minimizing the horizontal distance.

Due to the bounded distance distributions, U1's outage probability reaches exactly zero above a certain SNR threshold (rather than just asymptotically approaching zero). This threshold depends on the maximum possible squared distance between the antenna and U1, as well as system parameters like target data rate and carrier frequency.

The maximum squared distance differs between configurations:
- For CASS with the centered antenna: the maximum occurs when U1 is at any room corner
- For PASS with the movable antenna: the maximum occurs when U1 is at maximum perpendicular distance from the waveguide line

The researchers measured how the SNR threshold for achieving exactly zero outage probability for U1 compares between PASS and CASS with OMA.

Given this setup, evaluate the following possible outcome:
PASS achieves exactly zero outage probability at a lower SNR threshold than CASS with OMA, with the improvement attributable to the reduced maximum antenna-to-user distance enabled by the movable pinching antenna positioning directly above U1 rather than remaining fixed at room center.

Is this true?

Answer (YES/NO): YES